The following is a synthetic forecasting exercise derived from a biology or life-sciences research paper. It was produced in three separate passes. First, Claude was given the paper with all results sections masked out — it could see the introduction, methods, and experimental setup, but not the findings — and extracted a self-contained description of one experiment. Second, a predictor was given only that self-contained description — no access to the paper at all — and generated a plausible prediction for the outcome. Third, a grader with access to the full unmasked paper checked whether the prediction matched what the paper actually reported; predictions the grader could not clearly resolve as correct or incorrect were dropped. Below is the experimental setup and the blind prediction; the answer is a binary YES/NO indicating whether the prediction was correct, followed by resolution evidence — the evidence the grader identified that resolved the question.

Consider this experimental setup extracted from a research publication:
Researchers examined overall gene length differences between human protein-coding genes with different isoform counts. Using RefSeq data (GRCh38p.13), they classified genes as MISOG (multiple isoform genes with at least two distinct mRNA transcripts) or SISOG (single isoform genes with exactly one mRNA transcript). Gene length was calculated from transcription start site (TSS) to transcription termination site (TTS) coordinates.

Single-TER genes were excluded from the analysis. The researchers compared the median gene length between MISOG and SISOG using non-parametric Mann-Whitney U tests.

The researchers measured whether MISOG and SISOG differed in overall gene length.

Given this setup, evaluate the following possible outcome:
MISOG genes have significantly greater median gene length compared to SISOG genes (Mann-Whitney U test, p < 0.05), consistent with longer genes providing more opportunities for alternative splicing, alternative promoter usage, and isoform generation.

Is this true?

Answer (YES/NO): YES